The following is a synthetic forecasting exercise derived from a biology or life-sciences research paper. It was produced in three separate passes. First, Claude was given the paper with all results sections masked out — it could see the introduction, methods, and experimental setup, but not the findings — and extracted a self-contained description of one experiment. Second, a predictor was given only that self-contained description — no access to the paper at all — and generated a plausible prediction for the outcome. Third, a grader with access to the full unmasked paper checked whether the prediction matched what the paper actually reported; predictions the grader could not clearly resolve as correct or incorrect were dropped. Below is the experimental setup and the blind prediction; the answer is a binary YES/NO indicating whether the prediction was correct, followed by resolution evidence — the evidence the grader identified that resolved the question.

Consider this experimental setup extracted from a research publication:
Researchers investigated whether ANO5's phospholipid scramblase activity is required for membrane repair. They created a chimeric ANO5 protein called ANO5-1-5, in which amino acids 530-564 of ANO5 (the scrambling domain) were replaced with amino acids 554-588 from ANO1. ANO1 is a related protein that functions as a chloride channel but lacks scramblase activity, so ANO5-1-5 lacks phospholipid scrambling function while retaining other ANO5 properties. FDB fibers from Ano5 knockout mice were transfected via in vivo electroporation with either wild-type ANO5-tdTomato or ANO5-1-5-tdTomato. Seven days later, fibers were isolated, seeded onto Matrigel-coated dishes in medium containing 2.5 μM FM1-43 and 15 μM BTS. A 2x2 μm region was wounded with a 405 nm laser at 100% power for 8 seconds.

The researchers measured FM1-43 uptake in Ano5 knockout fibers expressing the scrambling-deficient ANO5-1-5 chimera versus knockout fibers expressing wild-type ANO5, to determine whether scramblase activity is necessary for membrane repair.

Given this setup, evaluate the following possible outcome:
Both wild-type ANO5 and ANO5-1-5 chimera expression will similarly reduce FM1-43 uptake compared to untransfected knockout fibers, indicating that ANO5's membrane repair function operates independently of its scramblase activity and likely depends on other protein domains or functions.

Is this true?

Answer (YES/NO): YES